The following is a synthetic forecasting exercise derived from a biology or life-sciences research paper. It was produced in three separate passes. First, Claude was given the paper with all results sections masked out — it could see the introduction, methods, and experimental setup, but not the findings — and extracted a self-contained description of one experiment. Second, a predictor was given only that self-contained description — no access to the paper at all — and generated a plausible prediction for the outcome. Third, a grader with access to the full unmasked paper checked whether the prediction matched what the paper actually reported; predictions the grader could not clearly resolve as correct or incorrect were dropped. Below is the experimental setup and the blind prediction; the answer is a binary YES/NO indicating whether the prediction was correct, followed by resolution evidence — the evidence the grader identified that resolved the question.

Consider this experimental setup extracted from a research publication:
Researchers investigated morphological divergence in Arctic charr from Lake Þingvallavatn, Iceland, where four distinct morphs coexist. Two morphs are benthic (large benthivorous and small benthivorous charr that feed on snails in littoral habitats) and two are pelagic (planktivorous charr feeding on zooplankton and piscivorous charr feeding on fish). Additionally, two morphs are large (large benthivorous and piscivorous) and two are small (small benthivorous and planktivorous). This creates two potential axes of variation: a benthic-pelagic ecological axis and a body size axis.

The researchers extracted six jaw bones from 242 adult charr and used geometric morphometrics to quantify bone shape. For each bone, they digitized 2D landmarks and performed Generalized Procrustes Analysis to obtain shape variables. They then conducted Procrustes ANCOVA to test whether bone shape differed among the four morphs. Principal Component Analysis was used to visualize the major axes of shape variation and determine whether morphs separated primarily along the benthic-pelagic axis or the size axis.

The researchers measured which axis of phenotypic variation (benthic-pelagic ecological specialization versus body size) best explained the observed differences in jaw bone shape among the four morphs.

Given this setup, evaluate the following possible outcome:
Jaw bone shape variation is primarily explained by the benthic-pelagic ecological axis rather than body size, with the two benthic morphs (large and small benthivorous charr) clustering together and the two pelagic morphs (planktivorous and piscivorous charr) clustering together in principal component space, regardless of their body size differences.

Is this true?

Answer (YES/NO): YES